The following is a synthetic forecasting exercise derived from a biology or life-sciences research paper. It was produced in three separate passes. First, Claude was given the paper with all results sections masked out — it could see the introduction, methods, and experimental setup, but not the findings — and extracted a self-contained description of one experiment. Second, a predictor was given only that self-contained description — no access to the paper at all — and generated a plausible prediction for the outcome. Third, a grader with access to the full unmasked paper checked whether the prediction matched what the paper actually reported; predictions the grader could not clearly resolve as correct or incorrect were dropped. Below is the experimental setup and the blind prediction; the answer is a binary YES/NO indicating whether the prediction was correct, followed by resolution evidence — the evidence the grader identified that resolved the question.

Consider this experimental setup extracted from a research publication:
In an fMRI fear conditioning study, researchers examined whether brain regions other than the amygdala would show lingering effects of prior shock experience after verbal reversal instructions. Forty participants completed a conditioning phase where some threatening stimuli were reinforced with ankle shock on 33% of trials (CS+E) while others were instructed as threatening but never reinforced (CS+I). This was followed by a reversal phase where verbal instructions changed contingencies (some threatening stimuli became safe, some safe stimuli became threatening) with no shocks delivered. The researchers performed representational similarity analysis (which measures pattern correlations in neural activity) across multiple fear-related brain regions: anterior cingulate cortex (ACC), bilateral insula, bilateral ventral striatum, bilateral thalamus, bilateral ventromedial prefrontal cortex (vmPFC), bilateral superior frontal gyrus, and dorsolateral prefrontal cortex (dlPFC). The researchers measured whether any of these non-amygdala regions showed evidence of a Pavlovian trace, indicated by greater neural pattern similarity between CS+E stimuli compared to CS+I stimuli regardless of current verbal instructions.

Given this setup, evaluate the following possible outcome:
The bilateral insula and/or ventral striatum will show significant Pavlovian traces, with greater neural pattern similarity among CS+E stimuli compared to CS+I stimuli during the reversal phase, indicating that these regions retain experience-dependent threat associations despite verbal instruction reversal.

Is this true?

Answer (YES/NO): YES